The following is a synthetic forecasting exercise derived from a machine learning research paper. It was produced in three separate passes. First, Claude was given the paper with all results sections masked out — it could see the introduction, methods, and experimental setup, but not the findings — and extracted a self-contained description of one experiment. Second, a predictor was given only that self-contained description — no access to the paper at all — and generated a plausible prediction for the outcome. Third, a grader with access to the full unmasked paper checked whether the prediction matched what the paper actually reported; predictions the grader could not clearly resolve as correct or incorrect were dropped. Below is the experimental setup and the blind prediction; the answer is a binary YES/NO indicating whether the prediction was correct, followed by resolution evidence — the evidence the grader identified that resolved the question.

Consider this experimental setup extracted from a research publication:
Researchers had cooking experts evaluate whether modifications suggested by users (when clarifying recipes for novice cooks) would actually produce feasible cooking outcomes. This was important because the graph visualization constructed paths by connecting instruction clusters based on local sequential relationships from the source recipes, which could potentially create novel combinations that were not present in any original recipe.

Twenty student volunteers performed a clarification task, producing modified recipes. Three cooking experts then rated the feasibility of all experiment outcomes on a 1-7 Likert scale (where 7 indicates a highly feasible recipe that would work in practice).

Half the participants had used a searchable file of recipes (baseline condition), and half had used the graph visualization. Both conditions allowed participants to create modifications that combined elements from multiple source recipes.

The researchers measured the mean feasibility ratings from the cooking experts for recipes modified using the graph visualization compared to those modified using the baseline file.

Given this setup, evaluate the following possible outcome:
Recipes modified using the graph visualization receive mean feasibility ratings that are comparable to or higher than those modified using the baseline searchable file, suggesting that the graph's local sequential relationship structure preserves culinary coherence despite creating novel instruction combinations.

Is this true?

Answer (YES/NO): YES